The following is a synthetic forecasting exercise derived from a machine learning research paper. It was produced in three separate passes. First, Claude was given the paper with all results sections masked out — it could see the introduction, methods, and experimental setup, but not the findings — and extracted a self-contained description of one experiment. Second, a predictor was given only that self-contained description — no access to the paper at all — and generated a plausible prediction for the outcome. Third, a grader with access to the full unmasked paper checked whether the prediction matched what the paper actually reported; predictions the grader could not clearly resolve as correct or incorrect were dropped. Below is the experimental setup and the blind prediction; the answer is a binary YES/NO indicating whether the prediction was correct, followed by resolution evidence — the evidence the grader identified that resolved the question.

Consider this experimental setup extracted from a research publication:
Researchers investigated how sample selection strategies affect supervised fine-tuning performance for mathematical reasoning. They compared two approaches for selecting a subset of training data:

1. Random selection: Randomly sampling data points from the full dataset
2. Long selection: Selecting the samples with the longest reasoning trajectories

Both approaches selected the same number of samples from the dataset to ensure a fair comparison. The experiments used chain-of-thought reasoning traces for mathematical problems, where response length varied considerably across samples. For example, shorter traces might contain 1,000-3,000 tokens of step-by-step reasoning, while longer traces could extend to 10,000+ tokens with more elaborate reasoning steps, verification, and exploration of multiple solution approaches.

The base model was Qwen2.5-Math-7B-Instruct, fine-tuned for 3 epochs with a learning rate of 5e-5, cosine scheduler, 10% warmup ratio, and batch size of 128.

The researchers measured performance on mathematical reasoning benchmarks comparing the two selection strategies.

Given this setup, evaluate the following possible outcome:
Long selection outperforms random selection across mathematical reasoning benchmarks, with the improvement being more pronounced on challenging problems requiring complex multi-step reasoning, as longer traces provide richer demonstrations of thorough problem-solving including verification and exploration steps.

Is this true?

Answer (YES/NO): NO